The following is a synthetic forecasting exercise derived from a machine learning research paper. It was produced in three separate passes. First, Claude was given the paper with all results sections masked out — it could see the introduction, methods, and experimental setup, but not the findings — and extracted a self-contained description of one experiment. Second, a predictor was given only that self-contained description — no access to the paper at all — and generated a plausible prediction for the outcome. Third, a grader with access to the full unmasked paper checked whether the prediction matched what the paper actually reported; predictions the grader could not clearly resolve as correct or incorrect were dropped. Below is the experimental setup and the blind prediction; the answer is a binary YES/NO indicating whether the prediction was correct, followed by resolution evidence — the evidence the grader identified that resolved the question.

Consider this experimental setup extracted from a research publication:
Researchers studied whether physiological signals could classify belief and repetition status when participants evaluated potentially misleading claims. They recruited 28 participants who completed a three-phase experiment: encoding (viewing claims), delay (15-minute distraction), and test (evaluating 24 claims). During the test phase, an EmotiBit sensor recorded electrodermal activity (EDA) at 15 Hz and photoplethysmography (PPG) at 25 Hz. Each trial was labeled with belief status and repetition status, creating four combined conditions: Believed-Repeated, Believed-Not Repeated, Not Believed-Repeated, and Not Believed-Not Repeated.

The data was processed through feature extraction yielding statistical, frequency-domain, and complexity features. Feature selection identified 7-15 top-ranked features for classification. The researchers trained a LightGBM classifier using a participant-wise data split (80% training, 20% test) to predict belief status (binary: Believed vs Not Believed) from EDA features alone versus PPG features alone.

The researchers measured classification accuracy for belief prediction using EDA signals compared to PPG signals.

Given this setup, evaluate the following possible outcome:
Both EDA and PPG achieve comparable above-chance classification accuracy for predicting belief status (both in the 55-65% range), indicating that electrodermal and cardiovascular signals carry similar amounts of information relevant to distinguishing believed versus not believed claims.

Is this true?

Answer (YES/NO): YES